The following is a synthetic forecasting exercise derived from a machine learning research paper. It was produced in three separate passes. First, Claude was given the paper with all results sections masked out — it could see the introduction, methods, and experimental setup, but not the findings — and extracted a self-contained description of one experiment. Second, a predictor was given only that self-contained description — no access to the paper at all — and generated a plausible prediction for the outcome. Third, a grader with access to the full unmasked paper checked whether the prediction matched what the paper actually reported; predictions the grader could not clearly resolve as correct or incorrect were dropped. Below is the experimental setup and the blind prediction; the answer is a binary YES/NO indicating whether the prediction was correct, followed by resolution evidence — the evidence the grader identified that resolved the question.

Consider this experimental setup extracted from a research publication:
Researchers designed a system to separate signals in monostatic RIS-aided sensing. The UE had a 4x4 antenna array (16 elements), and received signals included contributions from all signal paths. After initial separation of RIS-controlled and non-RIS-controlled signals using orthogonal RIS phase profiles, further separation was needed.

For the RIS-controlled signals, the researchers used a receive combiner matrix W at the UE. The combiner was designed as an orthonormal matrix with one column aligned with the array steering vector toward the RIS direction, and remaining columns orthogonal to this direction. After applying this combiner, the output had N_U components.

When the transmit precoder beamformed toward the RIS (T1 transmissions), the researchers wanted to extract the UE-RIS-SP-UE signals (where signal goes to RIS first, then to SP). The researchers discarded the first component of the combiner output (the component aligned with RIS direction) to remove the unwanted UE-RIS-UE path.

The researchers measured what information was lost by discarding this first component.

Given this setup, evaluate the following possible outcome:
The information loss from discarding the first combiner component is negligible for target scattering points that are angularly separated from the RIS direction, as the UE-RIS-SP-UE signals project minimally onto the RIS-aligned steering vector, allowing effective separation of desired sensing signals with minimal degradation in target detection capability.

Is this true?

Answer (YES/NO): YES